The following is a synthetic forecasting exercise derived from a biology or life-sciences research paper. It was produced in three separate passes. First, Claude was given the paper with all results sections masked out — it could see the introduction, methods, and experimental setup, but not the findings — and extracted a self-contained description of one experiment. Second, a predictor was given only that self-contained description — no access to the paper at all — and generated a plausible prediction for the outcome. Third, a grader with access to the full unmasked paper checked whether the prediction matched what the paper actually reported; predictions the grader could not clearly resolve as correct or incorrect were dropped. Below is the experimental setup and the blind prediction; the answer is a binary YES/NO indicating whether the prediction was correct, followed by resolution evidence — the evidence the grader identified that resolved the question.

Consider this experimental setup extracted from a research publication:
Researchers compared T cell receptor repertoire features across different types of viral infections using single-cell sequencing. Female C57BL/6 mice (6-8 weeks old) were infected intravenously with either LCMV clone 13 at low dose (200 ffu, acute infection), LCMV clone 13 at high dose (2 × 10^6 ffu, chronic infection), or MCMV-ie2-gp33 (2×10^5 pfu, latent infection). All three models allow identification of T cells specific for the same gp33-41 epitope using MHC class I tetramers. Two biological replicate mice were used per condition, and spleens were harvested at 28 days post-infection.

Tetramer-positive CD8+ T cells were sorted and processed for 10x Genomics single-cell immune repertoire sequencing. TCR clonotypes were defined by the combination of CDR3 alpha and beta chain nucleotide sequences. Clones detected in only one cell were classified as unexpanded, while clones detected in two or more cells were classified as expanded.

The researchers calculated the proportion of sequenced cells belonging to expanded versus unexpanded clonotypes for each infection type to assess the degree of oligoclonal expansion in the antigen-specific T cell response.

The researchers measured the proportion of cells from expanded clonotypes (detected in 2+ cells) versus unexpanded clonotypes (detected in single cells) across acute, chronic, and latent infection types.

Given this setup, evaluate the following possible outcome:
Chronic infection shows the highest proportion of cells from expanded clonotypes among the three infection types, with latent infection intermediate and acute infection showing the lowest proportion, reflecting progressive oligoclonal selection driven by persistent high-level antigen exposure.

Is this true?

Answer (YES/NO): NO